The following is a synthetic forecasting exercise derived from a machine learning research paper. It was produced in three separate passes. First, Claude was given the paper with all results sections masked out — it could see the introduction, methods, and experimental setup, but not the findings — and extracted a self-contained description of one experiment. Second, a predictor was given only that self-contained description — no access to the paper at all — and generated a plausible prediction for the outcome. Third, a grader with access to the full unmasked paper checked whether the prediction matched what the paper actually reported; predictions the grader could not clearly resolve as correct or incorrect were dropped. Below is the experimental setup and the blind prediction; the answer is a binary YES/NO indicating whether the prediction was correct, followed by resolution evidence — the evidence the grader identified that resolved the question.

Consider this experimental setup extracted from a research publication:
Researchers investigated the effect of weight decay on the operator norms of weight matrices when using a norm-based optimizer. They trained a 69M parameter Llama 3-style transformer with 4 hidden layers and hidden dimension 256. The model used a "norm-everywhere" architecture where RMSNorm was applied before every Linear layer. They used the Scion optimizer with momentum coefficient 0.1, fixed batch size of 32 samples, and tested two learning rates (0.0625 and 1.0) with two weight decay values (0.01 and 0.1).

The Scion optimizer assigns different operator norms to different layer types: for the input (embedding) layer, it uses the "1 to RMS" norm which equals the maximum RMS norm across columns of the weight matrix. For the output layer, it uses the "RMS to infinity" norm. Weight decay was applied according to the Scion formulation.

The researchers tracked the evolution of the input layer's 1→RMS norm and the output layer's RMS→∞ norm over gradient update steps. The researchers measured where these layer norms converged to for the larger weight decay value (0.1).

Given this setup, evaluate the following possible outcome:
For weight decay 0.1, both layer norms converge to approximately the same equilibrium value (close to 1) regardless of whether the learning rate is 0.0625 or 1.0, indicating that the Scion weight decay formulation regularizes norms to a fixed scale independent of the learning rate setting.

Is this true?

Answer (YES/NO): NO